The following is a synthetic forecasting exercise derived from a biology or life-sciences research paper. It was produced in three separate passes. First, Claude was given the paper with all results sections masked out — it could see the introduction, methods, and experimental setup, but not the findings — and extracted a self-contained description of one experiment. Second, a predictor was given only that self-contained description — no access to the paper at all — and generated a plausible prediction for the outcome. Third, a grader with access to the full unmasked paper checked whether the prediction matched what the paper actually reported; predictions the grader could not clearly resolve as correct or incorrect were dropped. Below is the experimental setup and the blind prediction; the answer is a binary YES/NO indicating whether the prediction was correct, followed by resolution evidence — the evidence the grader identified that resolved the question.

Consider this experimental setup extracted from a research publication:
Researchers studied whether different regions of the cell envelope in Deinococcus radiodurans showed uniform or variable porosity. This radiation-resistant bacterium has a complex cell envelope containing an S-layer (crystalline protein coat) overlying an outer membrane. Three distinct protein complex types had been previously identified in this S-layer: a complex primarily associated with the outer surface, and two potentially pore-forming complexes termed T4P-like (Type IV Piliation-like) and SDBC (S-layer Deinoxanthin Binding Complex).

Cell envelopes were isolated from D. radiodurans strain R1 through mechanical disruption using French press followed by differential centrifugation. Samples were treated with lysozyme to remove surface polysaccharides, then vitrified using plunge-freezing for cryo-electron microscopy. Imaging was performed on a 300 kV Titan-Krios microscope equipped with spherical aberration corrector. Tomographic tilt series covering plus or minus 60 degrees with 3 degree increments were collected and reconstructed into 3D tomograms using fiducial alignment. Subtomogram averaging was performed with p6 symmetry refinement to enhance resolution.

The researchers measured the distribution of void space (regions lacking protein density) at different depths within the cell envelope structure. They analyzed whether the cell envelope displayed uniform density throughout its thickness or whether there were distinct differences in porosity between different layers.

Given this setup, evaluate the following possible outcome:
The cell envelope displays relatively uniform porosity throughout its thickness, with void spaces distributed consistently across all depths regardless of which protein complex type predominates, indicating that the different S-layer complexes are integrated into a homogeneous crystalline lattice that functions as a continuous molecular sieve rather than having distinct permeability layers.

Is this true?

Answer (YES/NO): NO